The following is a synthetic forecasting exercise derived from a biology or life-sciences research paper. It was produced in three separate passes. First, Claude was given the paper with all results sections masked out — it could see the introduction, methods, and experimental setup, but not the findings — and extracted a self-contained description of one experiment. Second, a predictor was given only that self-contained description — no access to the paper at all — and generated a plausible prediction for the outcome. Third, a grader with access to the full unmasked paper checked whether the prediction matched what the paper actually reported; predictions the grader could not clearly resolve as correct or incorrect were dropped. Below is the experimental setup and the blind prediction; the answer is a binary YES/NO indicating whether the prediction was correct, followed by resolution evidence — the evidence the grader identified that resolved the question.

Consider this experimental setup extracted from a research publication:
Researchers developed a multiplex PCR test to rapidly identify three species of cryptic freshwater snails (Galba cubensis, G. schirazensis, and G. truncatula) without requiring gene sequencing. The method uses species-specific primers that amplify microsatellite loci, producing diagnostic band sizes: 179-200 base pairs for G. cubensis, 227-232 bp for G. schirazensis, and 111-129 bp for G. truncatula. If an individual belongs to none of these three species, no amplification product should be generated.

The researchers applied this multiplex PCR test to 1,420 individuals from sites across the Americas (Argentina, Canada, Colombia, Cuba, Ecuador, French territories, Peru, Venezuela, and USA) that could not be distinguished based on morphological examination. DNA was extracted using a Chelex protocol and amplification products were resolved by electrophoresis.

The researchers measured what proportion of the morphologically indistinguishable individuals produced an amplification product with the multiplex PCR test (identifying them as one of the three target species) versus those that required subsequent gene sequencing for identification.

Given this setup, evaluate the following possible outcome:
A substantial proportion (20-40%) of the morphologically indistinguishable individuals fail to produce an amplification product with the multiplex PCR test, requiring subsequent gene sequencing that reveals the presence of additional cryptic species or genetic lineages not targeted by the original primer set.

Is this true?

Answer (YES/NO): NO